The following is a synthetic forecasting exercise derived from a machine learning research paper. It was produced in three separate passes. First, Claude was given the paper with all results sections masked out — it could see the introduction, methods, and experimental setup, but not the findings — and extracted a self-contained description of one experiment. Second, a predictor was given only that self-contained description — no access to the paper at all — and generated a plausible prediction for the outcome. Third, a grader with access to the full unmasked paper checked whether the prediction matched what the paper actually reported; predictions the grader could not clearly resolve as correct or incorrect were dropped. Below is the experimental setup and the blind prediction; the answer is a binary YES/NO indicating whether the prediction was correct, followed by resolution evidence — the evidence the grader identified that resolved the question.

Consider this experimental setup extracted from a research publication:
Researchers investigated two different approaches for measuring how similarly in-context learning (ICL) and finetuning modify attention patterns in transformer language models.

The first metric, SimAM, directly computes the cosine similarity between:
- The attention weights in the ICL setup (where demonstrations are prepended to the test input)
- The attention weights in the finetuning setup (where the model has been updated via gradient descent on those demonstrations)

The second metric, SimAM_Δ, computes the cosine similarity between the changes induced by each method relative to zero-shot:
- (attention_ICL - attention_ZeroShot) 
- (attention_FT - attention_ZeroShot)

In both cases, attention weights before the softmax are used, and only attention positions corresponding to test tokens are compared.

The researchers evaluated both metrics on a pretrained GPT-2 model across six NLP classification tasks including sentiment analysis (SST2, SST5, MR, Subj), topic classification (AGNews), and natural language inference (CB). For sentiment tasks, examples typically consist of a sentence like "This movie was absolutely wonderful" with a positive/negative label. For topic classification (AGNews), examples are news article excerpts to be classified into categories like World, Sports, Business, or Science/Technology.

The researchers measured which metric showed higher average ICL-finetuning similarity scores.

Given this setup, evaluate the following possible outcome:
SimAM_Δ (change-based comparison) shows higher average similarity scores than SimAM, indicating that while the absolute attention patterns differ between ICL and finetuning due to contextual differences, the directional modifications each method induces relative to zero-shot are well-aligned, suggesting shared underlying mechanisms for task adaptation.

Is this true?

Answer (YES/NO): NO